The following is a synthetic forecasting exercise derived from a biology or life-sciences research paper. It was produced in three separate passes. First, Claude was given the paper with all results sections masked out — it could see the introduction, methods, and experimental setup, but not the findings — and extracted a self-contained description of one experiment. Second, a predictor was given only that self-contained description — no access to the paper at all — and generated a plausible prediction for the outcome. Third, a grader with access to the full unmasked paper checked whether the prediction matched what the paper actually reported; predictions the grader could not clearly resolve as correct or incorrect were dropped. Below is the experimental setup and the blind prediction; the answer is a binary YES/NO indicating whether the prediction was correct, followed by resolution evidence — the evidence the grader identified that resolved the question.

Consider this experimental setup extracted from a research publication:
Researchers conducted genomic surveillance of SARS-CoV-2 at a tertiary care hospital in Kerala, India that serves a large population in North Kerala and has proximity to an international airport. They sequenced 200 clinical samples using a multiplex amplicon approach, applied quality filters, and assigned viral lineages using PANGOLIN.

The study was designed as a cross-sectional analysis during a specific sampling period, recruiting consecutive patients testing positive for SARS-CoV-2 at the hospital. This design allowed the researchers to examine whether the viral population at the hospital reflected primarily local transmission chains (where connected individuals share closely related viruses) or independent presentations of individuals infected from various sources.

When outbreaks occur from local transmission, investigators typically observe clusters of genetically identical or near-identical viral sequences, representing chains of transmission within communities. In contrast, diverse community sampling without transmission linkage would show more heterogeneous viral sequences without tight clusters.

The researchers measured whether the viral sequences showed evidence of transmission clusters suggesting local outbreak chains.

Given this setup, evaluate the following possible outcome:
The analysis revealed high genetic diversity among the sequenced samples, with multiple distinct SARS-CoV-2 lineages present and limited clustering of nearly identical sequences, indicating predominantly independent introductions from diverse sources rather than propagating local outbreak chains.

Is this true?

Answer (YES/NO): NO